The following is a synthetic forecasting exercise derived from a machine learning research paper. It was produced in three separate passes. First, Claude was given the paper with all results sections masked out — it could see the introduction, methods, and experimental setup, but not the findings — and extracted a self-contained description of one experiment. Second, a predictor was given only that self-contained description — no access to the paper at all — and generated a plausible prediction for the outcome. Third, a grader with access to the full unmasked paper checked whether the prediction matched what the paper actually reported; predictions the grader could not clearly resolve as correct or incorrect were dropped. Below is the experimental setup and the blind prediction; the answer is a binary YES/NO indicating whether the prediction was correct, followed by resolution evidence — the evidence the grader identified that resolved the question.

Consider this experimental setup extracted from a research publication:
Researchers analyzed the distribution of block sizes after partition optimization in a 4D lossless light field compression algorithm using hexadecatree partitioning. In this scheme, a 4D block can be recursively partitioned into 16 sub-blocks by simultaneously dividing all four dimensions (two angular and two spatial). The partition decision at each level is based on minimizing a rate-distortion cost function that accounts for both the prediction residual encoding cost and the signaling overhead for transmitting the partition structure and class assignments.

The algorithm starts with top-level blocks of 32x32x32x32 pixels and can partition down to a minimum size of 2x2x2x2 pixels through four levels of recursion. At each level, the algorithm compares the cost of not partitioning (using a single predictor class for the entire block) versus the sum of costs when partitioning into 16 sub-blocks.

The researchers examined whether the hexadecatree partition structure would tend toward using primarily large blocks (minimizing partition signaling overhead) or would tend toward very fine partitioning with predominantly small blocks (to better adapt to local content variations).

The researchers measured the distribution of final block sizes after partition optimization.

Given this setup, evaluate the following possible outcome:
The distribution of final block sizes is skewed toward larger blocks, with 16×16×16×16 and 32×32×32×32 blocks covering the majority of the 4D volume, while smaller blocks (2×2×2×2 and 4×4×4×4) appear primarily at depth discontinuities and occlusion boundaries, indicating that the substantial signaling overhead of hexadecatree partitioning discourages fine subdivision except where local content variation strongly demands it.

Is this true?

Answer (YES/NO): NO